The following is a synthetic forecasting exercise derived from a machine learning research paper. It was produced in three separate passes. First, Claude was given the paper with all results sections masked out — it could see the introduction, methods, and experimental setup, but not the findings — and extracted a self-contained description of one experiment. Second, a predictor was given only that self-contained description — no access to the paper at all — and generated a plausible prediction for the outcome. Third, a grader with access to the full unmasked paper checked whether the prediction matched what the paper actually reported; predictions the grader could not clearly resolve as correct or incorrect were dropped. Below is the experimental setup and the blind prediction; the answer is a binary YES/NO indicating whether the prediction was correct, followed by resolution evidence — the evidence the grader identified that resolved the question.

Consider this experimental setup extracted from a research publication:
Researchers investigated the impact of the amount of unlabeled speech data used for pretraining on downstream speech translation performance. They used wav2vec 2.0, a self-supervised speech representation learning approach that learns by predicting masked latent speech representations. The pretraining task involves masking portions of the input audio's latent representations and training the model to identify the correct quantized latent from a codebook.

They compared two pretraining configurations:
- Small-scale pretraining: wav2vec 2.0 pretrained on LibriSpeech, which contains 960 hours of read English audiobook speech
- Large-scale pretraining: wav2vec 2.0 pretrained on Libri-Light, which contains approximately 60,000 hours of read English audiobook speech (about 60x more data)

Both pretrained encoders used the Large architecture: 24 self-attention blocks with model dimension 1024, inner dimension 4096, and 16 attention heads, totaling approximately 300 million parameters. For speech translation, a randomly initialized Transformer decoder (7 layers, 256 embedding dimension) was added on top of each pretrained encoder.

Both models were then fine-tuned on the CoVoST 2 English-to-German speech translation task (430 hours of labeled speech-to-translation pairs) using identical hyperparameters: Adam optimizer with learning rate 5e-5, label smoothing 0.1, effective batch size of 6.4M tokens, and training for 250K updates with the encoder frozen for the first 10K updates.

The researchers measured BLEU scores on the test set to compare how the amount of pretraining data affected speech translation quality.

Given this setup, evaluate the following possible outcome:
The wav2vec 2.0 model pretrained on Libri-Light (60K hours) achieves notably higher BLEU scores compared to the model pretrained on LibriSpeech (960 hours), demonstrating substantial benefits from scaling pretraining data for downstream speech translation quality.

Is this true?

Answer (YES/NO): YES